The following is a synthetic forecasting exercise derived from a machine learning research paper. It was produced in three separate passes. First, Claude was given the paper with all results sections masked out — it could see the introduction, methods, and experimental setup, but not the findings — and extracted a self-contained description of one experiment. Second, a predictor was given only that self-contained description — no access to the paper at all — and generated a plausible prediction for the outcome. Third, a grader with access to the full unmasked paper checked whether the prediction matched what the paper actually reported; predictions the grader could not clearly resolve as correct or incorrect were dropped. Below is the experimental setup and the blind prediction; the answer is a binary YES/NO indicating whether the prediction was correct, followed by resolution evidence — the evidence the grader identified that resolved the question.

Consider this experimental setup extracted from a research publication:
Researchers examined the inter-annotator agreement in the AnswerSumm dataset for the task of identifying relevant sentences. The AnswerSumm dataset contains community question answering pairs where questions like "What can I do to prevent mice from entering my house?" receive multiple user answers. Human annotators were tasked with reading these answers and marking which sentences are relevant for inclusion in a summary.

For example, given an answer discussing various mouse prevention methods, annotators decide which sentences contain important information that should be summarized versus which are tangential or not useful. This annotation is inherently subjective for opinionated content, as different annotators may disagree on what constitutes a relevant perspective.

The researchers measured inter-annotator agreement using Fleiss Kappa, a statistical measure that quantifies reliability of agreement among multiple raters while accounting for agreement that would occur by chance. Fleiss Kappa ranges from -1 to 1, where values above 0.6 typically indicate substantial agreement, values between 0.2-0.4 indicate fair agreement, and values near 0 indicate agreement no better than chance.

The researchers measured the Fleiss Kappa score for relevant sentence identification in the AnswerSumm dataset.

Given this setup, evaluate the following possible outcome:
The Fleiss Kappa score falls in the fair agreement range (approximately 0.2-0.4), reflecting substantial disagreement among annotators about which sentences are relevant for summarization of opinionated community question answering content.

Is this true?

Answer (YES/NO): YES